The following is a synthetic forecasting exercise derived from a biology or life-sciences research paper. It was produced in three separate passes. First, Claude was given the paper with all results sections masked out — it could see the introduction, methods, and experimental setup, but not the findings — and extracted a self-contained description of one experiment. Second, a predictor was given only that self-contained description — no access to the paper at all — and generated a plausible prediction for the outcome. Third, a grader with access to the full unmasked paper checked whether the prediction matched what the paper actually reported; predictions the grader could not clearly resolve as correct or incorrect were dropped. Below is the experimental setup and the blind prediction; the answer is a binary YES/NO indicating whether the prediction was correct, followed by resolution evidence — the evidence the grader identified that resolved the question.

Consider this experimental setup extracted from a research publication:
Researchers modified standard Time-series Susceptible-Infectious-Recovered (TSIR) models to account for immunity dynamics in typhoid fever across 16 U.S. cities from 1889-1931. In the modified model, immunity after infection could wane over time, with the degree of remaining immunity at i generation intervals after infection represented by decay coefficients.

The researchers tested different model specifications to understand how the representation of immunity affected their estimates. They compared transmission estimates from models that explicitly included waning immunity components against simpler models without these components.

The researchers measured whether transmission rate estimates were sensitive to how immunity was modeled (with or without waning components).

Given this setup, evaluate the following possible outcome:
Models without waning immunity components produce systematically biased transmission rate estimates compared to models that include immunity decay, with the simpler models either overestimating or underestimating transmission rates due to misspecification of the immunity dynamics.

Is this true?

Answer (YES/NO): NO